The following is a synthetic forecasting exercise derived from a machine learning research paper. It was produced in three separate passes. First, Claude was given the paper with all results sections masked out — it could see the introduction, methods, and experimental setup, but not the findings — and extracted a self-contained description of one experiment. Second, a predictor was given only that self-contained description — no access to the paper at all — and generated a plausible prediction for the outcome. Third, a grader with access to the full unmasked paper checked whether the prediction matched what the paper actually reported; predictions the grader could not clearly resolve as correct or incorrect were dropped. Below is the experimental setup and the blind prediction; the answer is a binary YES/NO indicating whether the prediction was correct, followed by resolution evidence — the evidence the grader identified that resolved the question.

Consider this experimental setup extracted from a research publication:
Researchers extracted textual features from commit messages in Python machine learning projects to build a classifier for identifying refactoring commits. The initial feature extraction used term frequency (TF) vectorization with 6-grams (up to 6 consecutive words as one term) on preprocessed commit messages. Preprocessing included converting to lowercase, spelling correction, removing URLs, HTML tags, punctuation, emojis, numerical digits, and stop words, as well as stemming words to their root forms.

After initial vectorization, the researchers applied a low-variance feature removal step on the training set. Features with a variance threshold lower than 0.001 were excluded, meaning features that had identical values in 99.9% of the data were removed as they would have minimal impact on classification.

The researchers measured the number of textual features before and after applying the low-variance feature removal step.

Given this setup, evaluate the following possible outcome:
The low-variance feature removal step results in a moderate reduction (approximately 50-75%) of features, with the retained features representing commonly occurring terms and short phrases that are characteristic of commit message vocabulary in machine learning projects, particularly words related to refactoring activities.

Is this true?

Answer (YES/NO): NO